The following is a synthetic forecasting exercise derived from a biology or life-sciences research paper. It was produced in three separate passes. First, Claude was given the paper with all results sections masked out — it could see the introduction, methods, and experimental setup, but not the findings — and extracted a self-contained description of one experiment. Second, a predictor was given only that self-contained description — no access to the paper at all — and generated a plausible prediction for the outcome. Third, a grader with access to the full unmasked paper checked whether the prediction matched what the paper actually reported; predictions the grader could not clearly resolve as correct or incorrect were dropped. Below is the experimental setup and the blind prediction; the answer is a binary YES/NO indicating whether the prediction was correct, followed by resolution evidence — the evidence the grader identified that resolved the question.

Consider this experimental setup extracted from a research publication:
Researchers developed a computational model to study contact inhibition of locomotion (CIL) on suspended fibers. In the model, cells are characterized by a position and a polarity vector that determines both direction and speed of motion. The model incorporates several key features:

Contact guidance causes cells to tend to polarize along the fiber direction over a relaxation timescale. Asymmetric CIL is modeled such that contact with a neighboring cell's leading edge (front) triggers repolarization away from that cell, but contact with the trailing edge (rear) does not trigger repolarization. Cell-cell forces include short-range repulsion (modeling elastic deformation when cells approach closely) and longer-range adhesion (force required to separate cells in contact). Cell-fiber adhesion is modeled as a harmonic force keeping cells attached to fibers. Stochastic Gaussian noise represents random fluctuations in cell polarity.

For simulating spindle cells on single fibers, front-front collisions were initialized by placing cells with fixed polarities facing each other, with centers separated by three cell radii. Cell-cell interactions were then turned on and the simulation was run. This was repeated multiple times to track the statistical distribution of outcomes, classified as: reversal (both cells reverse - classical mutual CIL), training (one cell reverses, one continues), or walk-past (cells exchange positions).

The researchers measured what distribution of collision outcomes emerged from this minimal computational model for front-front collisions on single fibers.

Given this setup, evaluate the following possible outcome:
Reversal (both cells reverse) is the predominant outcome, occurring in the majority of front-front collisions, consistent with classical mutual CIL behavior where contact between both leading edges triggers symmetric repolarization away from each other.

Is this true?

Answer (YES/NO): NO